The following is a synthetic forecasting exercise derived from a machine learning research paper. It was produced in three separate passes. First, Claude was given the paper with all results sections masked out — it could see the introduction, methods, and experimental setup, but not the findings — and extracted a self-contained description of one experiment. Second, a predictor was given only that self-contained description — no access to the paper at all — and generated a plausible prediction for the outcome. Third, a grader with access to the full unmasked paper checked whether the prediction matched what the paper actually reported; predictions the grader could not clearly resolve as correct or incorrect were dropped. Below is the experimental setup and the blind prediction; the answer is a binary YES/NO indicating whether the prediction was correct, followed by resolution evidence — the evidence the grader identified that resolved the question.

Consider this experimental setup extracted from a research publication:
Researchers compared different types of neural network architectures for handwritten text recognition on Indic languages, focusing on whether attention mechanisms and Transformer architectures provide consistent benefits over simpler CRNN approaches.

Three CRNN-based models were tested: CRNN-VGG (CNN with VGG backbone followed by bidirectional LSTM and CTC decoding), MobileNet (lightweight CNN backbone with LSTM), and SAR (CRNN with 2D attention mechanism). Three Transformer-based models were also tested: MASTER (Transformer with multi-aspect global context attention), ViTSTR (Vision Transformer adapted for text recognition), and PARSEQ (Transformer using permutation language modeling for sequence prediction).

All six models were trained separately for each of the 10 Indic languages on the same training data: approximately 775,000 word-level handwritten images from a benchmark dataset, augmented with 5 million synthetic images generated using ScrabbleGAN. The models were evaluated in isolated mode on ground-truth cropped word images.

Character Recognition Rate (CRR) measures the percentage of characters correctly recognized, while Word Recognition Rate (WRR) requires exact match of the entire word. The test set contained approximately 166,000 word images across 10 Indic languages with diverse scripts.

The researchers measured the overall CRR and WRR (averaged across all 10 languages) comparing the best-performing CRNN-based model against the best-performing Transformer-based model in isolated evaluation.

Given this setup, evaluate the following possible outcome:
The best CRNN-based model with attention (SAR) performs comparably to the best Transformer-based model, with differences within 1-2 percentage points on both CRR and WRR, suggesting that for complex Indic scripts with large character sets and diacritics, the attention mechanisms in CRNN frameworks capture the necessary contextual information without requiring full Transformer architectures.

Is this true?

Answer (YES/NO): NO